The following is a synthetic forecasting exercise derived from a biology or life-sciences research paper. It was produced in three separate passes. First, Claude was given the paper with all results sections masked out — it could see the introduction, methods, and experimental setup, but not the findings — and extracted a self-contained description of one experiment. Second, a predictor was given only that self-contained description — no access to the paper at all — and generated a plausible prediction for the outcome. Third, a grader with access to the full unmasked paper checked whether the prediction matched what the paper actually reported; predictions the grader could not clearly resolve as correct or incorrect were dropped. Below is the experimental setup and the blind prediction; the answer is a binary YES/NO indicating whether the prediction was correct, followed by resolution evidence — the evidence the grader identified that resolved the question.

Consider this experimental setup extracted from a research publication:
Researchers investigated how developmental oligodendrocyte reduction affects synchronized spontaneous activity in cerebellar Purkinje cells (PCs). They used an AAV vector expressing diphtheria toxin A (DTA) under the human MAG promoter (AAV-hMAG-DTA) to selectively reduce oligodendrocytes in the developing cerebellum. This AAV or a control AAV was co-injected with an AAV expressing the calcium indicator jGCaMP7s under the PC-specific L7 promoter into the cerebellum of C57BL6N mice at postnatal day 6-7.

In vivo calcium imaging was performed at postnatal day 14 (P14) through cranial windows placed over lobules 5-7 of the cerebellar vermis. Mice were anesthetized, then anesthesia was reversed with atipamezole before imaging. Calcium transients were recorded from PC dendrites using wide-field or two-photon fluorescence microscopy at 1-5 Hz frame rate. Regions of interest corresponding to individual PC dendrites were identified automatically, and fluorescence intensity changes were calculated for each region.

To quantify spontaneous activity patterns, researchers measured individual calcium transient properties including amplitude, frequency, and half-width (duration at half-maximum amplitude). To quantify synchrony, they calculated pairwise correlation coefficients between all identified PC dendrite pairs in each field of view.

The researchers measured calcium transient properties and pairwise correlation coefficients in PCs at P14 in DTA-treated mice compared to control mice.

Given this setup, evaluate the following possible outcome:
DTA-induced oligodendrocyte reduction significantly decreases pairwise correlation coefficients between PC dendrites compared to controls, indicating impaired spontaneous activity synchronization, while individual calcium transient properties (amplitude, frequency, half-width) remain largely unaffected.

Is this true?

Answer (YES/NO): YES